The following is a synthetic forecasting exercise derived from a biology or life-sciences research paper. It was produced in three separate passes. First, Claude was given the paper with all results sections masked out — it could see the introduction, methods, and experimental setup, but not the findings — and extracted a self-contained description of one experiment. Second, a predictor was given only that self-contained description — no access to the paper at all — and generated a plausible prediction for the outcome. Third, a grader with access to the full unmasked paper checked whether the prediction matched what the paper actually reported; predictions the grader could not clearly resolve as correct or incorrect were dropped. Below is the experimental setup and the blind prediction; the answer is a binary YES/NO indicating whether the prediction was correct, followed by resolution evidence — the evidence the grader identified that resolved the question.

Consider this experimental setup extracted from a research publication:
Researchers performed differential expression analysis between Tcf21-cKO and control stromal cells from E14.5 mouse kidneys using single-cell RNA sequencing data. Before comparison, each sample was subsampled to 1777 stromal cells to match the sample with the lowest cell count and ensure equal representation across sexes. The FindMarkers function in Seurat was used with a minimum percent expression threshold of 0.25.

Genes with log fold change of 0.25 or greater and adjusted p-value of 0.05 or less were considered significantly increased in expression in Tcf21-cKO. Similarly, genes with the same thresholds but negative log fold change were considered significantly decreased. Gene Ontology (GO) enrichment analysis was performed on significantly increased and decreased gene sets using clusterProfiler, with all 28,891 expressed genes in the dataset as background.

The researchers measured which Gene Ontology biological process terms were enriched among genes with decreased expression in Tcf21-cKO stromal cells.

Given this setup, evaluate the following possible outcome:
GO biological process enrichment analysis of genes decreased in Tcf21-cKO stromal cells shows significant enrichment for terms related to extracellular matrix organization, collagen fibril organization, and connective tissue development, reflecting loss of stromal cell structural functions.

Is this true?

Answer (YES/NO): NO